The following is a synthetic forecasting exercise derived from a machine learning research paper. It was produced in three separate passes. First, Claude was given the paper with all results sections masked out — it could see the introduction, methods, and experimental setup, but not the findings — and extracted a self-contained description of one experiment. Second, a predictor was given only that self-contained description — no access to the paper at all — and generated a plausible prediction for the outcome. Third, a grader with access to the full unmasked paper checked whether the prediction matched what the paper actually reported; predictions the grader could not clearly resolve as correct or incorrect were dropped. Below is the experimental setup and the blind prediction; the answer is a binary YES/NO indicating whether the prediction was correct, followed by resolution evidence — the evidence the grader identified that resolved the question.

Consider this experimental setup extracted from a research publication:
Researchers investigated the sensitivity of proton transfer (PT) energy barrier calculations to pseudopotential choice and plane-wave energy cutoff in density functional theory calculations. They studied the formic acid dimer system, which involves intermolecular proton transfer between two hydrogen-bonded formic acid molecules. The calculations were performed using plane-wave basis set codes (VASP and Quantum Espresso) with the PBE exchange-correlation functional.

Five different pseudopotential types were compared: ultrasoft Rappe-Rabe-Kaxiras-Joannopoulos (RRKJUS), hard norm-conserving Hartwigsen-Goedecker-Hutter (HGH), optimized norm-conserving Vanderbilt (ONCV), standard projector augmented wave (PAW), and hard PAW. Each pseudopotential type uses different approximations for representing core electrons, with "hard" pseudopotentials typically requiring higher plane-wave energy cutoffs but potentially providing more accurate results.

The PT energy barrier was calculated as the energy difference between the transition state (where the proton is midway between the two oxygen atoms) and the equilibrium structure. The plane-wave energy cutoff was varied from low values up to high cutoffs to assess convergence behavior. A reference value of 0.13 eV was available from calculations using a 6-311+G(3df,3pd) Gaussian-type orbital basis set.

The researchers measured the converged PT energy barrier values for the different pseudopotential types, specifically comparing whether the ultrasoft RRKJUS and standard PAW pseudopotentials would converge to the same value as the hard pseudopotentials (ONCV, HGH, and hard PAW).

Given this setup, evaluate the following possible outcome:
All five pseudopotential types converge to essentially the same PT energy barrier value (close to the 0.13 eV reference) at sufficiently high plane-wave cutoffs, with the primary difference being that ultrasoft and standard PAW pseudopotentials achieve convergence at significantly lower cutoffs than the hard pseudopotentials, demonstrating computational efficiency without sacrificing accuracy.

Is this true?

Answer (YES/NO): NO